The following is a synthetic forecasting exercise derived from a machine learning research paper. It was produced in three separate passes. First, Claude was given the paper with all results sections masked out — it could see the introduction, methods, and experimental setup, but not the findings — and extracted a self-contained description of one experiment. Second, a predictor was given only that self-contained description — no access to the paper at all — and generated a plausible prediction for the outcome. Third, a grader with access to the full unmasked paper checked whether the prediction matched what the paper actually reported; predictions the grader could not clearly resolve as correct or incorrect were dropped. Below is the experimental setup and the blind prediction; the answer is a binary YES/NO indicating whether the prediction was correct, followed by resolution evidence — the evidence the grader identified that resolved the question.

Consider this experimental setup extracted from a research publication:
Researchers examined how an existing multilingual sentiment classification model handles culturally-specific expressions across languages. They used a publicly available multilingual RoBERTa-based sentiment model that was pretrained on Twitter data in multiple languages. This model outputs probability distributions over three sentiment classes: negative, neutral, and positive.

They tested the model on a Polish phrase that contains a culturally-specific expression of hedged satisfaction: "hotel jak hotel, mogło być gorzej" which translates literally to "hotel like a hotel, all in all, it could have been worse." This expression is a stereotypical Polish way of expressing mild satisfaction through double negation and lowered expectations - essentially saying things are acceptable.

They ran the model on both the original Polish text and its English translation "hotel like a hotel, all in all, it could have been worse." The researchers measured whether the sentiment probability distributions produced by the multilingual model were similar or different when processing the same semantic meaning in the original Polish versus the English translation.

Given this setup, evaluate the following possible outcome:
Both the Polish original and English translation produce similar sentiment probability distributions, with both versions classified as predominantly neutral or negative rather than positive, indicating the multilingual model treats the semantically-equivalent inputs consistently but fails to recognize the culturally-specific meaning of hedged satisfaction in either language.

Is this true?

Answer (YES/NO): NO